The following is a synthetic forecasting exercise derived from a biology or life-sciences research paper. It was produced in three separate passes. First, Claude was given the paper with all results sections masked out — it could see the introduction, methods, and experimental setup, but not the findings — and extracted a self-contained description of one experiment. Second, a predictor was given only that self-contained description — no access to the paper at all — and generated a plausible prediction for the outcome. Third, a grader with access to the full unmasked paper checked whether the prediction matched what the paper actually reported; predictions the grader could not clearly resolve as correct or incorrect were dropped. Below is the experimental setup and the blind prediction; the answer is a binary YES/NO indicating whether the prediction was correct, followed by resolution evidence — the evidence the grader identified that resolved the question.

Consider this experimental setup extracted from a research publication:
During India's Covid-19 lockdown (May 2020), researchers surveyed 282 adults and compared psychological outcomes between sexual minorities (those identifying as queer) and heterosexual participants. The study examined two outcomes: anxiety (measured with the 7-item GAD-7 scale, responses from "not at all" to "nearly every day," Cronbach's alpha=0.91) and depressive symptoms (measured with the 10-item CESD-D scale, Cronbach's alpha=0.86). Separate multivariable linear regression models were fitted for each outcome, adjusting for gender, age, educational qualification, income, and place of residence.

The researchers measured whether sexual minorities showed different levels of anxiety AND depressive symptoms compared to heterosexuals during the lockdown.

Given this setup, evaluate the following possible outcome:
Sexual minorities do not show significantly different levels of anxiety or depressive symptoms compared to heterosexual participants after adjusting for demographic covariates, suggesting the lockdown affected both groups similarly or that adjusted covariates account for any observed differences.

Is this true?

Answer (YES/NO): NO